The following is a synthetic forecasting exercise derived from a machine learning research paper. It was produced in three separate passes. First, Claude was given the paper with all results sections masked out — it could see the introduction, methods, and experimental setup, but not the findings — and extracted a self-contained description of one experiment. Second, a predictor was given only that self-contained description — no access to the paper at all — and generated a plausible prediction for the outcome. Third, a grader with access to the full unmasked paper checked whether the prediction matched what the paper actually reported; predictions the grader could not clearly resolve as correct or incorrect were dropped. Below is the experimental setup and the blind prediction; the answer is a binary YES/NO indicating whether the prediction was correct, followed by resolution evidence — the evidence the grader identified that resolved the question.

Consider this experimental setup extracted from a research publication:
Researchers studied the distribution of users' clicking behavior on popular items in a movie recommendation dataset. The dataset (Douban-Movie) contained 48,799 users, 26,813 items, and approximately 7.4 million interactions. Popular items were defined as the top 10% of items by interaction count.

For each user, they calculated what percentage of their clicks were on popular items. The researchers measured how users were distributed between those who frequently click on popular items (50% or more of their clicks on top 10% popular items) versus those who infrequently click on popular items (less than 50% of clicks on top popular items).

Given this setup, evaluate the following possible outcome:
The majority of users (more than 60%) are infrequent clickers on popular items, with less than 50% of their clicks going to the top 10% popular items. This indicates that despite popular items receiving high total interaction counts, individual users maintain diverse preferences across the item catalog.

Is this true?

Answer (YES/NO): NO